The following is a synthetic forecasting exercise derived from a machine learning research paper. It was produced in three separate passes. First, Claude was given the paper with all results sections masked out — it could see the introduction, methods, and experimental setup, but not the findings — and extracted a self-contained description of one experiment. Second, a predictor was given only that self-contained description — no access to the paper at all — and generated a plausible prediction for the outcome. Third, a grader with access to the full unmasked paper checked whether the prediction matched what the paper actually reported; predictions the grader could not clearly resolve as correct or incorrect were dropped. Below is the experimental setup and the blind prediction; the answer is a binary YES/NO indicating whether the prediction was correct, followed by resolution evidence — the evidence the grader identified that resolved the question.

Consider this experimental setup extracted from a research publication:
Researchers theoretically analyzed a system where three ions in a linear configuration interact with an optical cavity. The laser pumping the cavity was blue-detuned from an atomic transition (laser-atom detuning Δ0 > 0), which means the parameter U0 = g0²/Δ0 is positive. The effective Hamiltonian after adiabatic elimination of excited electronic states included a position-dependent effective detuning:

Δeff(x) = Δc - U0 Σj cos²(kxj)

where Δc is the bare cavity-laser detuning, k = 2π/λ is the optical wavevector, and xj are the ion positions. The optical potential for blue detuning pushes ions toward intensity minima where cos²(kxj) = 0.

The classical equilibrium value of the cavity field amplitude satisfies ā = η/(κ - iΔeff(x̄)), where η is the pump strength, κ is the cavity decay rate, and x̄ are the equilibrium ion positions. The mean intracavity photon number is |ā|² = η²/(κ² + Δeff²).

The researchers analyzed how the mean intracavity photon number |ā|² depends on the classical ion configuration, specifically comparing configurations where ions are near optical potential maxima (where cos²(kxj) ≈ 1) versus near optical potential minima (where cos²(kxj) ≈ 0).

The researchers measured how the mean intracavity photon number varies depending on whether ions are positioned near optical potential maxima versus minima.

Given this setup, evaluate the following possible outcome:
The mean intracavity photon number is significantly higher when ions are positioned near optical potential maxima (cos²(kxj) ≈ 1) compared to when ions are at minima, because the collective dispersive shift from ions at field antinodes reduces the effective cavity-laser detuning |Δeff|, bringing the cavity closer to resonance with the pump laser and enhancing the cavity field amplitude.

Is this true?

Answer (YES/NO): NO